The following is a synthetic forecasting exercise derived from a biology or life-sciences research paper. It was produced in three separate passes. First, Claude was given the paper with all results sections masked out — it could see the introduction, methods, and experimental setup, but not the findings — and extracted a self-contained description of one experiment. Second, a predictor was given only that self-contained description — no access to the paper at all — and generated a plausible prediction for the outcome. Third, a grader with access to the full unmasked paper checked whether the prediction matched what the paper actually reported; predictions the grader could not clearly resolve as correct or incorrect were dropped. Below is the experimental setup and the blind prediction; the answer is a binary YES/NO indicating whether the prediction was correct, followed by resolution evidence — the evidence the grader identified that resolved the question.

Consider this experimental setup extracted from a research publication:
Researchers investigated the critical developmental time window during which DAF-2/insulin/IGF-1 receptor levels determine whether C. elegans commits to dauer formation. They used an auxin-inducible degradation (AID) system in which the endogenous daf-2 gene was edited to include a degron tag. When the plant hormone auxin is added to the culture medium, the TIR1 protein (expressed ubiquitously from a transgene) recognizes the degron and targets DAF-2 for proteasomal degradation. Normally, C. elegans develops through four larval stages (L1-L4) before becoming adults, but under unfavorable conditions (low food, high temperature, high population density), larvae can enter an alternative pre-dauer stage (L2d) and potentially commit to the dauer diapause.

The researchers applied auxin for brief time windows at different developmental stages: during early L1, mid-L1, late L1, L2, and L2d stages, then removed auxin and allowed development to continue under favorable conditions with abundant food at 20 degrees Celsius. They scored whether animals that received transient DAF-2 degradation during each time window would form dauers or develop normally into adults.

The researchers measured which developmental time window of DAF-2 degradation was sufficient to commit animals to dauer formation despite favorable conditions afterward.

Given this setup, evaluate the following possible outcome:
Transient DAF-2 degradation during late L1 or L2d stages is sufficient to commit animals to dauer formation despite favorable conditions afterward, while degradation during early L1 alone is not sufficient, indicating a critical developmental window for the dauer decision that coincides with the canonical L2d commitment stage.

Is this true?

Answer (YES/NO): NO